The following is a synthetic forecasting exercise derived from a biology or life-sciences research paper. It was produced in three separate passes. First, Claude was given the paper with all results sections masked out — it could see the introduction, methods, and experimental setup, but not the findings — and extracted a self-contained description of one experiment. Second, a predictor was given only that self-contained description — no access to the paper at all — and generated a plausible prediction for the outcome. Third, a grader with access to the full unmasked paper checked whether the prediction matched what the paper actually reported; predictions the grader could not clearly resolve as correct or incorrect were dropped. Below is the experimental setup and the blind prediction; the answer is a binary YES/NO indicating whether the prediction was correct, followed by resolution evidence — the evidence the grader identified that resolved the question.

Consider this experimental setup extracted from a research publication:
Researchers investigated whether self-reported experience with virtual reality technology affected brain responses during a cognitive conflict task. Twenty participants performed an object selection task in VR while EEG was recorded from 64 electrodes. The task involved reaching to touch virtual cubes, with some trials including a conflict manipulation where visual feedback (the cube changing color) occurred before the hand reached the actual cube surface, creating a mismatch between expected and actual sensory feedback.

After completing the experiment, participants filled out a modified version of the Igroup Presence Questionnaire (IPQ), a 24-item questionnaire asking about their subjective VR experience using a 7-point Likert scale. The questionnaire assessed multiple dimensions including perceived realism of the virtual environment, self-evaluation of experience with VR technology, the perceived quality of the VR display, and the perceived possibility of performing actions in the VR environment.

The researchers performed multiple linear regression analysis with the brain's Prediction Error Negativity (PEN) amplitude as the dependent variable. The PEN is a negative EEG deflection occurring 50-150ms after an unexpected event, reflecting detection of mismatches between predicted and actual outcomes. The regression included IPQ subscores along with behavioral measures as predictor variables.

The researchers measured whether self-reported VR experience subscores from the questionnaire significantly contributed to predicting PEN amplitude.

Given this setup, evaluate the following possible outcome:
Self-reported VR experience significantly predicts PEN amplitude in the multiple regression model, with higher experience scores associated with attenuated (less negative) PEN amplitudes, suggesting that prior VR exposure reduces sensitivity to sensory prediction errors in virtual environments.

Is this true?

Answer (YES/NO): NO